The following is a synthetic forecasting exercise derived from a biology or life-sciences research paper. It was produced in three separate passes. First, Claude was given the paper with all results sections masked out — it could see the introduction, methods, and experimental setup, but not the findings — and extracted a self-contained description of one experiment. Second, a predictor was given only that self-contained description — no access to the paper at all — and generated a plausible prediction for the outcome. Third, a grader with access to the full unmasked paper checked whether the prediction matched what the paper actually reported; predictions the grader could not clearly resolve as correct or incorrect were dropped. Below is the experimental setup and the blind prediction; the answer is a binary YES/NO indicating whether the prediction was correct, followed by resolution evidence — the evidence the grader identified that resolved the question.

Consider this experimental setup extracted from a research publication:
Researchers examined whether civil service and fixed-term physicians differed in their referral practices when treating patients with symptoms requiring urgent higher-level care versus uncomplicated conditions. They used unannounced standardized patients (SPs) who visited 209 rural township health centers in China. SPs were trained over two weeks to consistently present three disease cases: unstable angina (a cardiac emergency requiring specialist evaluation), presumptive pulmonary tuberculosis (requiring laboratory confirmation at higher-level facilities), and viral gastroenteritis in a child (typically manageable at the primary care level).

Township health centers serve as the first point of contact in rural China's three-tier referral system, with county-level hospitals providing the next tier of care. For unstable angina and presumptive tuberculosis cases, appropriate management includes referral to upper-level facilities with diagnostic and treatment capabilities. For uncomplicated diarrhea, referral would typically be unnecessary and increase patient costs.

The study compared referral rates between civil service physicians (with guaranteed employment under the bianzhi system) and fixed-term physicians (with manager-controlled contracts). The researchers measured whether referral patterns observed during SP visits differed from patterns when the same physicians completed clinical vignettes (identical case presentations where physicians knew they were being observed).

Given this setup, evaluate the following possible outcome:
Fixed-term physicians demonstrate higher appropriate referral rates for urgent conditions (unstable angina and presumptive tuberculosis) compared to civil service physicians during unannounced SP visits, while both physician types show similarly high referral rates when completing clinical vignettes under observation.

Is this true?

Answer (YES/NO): NO